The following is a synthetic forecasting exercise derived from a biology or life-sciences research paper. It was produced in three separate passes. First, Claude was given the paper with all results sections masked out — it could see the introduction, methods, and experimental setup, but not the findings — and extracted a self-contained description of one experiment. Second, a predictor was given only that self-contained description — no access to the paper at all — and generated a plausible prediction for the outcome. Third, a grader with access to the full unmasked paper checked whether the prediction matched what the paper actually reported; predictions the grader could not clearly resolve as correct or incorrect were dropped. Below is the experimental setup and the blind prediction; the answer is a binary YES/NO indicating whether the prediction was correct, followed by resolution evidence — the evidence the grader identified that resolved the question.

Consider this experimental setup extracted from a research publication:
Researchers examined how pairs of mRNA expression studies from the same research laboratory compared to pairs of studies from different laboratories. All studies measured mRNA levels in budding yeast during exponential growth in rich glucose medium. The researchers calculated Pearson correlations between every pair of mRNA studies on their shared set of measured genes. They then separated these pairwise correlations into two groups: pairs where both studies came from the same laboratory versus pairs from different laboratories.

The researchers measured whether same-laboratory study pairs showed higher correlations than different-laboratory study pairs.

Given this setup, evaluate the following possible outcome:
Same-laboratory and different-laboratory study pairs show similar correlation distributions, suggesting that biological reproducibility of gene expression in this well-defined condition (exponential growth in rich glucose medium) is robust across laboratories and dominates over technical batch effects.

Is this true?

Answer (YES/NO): NO